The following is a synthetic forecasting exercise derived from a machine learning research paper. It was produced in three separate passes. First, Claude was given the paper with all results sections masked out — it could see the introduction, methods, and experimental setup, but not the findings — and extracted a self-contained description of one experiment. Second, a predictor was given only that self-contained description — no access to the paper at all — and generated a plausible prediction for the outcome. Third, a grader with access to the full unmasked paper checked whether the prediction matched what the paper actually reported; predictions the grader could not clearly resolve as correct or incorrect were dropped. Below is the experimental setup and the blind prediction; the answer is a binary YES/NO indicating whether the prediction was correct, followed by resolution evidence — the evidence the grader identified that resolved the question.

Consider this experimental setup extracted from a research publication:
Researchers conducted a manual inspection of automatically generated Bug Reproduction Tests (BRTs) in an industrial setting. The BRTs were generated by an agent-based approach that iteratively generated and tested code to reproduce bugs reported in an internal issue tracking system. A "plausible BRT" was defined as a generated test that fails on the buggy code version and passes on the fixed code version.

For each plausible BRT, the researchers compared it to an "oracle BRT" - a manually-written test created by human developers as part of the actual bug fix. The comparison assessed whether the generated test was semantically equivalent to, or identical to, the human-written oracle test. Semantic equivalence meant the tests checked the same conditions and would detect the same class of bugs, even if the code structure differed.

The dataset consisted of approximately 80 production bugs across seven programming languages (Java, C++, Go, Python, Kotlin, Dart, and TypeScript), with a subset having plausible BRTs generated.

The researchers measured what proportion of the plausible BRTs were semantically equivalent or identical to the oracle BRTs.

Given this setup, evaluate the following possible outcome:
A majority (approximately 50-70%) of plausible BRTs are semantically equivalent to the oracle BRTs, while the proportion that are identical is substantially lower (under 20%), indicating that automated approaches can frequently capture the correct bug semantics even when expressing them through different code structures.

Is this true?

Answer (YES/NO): YES